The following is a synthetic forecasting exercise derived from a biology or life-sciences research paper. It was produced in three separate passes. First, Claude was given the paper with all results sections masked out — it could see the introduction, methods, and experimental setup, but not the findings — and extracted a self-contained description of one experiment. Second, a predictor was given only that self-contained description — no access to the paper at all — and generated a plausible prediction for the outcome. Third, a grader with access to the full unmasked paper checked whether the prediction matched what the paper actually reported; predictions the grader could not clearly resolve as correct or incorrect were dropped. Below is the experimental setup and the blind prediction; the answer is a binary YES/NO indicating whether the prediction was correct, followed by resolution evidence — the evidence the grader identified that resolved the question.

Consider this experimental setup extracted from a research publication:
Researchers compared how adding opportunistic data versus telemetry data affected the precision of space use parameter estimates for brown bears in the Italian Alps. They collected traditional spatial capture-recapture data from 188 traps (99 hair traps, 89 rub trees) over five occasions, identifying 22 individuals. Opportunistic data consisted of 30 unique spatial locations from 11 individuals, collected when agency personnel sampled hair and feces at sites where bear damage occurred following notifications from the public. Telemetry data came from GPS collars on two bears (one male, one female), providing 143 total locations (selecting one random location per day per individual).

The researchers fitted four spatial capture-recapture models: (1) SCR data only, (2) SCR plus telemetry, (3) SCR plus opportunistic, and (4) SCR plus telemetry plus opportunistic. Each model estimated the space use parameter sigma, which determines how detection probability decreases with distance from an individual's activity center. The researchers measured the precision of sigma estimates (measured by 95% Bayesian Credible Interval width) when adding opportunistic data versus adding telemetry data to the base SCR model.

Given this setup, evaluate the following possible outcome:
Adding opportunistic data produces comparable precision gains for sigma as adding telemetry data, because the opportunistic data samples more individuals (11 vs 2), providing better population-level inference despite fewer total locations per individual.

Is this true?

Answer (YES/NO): NO